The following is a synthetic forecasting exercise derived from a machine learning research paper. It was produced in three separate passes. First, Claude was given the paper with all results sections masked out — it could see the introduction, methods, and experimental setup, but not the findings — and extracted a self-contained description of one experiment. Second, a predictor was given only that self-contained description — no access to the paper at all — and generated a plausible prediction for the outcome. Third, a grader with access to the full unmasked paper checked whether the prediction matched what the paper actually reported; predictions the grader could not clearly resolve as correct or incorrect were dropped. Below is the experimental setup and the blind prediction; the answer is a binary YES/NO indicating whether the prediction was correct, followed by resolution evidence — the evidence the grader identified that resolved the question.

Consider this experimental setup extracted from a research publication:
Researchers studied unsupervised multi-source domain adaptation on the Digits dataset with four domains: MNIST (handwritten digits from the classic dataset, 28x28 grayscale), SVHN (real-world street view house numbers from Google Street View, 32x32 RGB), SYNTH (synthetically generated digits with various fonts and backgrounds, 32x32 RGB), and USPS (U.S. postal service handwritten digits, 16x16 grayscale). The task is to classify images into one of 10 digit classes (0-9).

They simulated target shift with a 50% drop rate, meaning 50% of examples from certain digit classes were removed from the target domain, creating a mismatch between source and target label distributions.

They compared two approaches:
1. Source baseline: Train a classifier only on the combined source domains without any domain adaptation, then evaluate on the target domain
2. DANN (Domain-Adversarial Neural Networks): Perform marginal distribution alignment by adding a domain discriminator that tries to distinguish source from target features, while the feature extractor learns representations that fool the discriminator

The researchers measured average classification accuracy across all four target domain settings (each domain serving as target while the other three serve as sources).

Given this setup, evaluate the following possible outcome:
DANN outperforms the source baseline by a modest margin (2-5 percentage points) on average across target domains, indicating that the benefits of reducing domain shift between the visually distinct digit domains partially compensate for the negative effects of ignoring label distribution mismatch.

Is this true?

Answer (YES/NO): NO